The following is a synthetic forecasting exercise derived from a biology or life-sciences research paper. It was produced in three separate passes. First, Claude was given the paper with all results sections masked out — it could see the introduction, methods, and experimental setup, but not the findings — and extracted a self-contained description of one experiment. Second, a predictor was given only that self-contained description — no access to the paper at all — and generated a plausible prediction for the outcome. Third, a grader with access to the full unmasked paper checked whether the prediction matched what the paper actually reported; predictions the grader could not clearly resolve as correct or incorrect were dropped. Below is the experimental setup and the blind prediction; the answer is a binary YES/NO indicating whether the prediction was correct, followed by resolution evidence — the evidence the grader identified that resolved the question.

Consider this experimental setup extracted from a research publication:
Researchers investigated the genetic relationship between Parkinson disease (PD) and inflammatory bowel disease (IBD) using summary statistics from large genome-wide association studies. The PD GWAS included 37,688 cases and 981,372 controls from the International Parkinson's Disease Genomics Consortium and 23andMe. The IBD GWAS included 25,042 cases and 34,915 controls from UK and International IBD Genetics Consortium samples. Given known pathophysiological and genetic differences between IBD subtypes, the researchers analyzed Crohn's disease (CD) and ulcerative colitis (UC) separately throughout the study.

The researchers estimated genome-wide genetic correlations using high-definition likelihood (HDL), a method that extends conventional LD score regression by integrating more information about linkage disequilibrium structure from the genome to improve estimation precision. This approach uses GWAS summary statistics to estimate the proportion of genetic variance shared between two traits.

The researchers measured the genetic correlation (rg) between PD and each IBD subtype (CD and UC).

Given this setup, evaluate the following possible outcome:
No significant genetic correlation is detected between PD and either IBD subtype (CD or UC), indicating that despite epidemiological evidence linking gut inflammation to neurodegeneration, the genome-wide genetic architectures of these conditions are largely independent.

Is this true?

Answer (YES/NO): NO